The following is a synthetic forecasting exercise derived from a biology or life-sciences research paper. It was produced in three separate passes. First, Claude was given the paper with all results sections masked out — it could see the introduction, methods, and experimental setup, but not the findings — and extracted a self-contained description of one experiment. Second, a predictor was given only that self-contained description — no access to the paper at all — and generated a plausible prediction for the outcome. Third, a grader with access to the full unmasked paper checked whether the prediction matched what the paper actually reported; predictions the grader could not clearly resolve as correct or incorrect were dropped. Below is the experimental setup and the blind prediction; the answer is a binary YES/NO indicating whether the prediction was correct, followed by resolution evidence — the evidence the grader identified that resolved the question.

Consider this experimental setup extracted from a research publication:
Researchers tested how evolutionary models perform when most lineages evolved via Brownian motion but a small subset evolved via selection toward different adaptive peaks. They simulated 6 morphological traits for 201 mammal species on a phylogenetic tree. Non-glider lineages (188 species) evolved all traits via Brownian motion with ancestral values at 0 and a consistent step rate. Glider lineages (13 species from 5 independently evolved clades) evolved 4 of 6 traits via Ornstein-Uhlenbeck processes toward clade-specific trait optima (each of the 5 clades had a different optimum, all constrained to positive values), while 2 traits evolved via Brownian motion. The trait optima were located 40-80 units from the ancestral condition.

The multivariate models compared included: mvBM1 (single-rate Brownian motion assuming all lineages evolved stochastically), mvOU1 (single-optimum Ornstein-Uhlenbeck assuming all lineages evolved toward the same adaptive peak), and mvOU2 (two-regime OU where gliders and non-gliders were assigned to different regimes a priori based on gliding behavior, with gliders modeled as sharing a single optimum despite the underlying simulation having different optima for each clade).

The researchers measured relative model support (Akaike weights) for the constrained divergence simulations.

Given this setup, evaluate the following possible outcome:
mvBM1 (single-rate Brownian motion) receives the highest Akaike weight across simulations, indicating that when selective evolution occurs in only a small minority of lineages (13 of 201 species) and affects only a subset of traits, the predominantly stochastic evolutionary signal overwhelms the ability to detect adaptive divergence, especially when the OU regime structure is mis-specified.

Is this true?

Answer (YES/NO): NO